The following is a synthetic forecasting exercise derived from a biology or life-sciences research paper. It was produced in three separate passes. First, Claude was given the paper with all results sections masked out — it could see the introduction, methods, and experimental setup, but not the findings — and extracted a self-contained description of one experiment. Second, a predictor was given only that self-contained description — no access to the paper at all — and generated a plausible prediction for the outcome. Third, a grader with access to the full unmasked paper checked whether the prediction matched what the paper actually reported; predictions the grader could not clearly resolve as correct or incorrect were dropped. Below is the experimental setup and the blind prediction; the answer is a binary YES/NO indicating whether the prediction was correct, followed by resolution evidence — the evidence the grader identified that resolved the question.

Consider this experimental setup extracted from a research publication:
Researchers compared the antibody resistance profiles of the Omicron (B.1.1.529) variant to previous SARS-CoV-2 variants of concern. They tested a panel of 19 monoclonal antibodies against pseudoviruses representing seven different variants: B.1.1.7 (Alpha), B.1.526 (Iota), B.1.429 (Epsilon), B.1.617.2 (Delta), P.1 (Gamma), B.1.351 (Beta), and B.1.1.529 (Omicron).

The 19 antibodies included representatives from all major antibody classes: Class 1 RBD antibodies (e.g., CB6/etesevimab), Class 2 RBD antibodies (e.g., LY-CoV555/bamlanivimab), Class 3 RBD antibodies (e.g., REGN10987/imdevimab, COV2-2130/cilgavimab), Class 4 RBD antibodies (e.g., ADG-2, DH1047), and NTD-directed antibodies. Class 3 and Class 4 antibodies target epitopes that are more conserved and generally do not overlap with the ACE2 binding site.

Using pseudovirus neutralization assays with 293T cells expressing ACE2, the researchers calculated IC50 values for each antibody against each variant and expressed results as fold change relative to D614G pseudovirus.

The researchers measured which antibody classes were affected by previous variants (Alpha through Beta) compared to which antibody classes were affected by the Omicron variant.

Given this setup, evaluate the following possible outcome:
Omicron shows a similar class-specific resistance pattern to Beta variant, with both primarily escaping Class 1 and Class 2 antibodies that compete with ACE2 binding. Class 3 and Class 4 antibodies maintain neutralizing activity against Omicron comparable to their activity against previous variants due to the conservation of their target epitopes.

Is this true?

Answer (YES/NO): NO